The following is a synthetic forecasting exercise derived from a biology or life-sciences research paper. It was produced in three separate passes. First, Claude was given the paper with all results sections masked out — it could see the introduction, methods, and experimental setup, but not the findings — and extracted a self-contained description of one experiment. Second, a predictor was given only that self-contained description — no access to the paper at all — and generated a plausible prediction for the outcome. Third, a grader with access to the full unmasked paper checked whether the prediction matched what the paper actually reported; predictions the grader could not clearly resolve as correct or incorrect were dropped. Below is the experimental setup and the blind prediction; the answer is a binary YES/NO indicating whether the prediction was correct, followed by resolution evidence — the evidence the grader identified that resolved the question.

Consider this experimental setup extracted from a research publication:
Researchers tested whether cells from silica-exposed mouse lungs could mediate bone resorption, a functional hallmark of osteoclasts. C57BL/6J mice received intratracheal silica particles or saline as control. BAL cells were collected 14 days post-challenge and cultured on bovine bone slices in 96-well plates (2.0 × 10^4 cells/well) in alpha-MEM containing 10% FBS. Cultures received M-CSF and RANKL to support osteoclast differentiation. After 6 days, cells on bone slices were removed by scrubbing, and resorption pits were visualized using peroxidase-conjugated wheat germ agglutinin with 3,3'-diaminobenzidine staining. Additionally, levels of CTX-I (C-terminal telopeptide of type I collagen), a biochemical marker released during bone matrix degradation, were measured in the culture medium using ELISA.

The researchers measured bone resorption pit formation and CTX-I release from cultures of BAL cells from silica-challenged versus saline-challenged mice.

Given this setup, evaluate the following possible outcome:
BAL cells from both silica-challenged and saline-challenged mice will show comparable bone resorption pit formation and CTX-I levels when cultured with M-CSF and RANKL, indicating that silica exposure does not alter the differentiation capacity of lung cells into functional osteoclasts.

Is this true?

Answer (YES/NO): NO